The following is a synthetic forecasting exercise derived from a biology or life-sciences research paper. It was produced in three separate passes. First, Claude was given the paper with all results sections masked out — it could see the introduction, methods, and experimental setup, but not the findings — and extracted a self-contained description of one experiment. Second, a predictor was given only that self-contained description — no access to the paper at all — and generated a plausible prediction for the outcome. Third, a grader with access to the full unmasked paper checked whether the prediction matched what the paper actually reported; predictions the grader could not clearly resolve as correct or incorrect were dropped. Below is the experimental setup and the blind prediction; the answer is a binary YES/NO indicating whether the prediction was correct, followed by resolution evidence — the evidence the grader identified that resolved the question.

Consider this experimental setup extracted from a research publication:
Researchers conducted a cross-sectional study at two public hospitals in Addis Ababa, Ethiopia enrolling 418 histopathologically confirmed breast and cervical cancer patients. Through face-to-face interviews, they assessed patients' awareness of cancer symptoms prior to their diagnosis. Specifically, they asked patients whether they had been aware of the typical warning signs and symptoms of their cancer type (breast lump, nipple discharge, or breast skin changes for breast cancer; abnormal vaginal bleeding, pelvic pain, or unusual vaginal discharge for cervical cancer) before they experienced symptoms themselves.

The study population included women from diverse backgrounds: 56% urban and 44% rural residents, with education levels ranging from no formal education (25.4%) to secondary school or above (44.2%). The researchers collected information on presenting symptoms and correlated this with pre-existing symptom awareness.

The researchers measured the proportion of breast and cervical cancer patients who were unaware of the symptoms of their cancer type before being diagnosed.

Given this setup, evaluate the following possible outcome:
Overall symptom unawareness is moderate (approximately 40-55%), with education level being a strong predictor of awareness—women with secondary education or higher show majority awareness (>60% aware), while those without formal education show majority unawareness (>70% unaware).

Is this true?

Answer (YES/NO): NO